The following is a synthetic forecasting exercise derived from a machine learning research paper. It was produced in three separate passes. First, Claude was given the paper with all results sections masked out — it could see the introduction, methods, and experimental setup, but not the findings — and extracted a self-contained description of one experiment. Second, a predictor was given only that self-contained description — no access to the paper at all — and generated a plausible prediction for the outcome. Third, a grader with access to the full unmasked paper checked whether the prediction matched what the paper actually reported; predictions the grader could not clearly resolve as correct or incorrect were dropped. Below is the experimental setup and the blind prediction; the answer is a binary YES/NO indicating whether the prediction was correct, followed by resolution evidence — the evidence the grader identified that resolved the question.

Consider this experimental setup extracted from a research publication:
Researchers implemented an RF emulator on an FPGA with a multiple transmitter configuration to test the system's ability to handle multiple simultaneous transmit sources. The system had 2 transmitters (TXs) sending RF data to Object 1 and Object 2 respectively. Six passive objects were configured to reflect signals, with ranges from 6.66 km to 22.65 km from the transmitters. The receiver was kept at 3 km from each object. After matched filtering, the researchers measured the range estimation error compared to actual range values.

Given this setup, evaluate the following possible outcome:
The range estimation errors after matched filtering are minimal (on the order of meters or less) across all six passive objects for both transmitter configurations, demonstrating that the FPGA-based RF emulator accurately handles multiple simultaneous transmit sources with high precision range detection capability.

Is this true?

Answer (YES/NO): NO